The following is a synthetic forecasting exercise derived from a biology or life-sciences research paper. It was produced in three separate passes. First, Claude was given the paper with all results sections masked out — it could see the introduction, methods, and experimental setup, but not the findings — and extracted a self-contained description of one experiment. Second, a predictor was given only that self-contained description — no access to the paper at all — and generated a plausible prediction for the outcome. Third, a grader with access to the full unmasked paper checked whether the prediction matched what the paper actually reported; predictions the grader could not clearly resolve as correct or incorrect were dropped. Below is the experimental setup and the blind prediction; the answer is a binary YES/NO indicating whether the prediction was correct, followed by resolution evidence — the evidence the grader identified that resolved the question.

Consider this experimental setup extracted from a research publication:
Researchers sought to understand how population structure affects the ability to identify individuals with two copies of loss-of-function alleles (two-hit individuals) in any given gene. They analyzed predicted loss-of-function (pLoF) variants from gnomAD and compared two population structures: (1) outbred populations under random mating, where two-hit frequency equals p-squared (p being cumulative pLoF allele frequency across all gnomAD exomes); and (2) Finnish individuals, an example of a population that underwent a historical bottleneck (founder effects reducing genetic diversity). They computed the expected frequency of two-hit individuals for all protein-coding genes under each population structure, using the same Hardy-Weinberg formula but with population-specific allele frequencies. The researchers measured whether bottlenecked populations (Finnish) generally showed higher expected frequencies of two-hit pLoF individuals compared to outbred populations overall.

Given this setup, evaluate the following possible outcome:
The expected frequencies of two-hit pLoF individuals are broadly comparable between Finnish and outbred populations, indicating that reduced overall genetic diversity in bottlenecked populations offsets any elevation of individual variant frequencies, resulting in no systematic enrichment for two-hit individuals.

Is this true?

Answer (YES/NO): NO